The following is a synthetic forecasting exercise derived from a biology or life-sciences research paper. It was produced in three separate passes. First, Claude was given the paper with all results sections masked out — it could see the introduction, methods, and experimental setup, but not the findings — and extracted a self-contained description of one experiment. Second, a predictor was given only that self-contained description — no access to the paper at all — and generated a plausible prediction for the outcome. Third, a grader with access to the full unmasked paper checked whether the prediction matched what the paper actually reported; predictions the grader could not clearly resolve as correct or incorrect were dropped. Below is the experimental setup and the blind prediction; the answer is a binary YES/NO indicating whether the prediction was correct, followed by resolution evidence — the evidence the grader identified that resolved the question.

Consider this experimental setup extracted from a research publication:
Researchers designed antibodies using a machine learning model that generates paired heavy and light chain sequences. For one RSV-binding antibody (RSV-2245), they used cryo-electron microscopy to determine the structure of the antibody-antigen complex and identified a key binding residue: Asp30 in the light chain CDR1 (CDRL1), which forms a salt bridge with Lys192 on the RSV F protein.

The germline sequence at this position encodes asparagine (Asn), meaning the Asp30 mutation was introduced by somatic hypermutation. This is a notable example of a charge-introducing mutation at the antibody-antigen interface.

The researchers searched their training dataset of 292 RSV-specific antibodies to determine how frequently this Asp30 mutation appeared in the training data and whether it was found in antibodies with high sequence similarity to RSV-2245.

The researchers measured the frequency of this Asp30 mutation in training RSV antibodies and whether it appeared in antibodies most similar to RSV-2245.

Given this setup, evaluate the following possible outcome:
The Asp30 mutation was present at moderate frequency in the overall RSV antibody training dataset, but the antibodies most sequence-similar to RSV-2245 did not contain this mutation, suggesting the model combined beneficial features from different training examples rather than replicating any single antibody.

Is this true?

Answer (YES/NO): NO